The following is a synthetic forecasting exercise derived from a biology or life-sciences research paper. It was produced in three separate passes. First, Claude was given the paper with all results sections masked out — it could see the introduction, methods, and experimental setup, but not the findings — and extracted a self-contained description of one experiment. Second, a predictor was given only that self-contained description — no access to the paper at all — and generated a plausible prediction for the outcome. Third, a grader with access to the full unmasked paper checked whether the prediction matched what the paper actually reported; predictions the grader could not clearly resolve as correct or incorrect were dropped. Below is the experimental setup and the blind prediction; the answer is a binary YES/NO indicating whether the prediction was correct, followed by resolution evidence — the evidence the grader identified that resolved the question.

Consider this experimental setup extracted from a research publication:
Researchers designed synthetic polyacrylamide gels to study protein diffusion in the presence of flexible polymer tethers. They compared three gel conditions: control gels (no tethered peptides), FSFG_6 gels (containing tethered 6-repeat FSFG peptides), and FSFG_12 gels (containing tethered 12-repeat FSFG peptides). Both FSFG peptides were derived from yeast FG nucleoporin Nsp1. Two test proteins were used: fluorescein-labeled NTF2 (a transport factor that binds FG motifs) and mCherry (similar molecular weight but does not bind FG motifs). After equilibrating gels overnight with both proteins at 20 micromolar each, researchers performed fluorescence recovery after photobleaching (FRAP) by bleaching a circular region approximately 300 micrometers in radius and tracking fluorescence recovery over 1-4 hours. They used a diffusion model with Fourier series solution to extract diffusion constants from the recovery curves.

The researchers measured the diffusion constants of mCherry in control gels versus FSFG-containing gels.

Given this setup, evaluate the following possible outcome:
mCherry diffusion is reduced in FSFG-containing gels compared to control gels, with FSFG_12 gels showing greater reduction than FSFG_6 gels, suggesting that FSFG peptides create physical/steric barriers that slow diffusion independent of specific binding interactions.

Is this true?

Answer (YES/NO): NO